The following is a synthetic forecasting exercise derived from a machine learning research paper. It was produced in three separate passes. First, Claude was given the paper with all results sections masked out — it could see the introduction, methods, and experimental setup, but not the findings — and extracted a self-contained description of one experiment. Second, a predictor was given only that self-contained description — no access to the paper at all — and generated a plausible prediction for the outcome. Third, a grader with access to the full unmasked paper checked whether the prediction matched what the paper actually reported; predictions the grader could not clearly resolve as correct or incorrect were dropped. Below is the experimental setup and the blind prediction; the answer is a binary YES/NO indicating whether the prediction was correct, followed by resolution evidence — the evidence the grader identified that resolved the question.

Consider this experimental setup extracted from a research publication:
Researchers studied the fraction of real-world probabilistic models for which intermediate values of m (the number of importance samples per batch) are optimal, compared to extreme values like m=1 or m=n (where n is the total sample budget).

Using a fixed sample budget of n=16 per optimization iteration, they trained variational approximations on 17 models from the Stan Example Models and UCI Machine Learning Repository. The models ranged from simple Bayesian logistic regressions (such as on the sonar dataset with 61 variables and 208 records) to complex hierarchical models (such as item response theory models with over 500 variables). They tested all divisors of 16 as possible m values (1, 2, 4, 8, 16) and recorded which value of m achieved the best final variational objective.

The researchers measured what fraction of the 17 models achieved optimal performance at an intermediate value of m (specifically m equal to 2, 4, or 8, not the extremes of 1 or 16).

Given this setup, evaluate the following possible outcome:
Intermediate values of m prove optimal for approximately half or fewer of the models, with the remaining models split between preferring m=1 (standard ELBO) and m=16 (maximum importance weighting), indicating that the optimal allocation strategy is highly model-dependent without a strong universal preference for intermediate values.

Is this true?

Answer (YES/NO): NO